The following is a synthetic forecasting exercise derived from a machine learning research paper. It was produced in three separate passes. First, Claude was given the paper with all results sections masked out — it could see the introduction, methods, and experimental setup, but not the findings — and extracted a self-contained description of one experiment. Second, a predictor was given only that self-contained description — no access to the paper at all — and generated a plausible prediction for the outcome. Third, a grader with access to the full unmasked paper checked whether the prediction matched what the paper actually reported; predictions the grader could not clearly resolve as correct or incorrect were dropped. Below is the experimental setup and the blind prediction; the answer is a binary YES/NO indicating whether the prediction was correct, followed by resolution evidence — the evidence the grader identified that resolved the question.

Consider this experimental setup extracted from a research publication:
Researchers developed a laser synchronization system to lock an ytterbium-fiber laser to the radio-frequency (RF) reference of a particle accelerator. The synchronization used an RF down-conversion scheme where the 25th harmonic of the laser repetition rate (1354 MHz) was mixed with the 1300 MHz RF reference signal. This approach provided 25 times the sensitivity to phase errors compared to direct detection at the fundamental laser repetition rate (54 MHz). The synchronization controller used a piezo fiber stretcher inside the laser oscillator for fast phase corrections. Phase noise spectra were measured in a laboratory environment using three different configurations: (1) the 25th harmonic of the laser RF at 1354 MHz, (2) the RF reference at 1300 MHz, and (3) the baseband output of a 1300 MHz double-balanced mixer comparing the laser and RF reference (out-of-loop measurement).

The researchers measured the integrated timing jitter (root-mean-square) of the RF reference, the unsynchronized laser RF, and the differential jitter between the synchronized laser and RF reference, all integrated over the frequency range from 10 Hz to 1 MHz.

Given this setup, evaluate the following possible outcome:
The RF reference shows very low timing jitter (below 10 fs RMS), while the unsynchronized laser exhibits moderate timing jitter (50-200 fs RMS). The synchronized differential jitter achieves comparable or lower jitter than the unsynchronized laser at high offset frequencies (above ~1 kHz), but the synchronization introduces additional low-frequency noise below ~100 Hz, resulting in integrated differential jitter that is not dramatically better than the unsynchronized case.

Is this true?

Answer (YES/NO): NO